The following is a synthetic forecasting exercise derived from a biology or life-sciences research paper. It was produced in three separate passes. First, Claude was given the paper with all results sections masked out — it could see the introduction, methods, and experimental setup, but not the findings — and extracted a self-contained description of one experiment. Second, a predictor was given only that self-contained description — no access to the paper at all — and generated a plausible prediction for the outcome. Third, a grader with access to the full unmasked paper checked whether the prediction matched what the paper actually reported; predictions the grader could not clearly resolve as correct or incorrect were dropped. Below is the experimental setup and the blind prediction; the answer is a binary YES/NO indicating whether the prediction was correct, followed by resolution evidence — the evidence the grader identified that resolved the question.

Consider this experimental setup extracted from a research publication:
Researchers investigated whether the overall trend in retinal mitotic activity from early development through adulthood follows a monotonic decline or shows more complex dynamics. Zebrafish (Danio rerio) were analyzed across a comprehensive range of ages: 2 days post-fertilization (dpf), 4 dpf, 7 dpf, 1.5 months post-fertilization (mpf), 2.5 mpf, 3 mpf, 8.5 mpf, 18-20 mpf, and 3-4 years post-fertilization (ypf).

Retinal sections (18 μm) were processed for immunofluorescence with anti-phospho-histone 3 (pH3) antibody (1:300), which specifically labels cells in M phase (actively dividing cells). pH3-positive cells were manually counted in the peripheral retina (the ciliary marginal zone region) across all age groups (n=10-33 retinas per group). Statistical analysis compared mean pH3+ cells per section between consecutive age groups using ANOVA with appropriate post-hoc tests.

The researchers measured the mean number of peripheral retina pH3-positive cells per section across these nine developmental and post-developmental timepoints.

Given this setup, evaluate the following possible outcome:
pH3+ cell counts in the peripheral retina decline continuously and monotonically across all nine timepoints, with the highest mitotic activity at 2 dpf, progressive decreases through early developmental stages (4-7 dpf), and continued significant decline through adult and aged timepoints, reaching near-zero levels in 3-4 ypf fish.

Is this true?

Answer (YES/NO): NO